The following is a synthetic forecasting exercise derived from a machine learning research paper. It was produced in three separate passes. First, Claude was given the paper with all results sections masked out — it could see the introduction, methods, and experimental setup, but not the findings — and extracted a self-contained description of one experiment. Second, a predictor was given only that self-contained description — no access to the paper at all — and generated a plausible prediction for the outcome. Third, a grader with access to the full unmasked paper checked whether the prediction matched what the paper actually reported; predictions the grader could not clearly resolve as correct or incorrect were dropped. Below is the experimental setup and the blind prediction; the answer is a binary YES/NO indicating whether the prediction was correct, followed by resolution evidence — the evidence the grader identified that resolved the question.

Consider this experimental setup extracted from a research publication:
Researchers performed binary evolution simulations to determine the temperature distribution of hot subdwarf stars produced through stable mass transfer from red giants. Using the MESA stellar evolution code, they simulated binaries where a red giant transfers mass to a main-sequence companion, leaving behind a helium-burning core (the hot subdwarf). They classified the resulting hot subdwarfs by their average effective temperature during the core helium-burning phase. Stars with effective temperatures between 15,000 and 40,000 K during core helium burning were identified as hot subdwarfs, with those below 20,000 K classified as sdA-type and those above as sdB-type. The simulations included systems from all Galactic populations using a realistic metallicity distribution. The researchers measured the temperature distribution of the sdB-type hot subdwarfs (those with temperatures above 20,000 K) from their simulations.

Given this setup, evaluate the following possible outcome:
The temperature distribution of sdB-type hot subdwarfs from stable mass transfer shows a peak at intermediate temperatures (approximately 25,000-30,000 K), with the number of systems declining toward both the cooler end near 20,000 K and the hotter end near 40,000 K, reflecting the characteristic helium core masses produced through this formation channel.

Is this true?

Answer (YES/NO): NO